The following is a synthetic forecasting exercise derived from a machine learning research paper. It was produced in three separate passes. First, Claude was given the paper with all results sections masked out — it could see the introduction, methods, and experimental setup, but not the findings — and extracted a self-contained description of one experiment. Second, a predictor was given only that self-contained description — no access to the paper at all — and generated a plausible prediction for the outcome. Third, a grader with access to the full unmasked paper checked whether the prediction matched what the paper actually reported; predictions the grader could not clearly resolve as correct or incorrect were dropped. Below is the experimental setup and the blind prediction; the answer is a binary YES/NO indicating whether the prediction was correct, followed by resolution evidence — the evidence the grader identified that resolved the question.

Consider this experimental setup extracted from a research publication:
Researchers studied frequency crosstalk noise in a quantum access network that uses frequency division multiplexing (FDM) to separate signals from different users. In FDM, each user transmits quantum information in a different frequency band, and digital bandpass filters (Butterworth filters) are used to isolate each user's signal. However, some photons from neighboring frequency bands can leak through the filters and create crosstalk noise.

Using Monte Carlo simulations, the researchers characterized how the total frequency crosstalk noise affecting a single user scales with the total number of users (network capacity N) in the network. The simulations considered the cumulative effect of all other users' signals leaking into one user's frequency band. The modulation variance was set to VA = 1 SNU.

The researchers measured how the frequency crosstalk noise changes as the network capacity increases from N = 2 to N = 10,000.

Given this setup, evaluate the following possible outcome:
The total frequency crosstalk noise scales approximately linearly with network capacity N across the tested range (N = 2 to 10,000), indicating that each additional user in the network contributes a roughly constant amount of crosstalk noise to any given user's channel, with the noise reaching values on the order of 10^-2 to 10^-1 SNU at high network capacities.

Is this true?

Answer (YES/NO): NO